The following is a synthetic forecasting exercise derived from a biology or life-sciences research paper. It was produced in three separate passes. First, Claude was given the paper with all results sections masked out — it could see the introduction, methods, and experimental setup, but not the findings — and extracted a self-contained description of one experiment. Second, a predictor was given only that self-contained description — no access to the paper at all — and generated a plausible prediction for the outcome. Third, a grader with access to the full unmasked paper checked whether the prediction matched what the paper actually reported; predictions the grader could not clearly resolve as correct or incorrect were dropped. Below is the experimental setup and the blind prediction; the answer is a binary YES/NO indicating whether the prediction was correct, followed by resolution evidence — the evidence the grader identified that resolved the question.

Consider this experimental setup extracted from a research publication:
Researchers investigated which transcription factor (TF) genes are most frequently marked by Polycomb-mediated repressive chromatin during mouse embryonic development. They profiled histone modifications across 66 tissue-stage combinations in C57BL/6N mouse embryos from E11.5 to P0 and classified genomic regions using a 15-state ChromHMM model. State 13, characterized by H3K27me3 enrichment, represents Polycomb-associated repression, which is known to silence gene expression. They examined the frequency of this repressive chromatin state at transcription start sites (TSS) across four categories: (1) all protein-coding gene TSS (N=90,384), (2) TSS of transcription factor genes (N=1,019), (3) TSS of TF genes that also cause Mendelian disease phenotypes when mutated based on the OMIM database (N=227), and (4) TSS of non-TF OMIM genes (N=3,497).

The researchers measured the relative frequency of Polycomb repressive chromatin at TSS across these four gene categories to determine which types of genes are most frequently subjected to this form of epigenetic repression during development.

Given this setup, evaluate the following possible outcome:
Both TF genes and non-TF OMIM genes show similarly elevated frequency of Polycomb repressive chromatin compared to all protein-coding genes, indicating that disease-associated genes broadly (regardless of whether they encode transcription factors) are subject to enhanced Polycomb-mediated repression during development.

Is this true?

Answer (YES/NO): NO